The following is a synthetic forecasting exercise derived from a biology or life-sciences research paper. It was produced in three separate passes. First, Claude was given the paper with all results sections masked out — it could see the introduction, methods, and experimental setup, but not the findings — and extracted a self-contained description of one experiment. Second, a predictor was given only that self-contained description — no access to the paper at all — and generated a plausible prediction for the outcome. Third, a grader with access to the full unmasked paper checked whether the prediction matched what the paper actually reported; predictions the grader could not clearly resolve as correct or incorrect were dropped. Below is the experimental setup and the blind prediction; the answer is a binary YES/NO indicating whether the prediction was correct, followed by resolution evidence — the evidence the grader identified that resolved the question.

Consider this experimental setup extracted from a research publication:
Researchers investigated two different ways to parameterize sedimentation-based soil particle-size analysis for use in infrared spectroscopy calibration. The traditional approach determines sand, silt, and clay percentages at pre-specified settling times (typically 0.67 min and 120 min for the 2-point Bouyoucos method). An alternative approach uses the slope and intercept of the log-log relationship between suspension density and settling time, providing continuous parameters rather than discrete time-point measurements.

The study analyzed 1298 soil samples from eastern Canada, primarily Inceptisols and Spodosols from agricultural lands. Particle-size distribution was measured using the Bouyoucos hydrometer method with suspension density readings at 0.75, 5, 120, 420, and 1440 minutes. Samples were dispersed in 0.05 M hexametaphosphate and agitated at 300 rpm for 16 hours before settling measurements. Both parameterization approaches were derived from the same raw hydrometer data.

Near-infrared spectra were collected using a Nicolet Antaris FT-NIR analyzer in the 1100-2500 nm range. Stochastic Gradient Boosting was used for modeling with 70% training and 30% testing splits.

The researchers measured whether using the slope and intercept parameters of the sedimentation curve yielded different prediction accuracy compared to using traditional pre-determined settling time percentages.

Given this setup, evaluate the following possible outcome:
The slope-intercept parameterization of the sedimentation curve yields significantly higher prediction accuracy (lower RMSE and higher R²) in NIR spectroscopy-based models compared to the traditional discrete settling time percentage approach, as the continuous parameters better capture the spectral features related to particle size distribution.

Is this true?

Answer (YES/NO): NO